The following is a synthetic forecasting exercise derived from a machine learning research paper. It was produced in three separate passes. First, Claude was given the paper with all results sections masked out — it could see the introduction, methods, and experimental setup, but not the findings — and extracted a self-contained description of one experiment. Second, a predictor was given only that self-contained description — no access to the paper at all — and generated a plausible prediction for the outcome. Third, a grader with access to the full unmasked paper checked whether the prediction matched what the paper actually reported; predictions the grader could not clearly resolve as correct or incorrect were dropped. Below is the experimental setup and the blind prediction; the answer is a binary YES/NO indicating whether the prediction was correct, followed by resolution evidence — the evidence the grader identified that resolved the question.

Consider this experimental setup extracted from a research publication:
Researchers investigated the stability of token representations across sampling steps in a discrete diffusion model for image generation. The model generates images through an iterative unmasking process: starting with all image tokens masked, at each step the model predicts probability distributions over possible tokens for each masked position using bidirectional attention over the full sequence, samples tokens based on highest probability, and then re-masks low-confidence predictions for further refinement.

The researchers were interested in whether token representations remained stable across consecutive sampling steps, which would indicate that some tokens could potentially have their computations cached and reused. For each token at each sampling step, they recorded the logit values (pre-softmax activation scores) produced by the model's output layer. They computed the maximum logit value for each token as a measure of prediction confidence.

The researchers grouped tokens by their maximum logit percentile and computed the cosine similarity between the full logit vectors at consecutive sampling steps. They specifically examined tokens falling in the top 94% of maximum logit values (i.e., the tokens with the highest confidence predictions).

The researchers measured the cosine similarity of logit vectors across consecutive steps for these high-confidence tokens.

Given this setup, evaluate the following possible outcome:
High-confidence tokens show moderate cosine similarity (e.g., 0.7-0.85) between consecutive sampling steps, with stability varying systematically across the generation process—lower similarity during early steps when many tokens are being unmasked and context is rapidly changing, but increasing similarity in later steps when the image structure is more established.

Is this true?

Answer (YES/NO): NO